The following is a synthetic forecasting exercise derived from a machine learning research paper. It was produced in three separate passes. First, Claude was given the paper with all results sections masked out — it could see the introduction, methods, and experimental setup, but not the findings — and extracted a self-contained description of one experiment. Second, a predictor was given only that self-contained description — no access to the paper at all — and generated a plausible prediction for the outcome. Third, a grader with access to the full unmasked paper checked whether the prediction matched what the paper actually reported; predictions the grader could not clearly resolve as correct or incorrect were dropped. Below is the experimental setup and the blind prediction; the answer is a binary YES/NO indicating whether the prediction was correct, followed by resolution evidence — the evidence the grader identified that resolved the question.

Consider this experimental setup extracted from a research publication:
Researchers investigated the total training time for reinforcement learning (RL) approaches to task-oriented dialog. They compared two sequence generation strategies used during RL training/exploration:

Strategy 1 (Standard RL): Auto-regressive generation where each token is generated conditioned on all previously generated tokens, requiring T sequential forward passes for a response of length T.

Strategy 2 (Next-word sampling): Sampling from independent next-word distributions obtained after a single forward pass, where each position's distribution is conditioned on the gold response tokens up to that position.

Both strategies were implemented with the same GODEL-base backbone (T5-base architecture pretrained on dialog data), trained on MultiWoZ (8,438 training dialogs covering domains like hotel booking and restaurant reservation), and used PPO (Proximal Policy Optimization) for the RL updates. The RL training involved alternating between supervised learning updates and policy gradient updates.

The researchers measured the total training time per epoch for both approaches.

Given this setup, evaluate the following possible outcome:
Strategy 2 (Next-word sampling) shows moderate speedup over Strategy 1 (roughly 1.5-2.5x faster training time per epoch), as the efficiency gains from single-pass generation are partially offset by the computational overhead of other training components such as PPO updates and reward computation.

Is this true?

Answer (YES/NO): NO